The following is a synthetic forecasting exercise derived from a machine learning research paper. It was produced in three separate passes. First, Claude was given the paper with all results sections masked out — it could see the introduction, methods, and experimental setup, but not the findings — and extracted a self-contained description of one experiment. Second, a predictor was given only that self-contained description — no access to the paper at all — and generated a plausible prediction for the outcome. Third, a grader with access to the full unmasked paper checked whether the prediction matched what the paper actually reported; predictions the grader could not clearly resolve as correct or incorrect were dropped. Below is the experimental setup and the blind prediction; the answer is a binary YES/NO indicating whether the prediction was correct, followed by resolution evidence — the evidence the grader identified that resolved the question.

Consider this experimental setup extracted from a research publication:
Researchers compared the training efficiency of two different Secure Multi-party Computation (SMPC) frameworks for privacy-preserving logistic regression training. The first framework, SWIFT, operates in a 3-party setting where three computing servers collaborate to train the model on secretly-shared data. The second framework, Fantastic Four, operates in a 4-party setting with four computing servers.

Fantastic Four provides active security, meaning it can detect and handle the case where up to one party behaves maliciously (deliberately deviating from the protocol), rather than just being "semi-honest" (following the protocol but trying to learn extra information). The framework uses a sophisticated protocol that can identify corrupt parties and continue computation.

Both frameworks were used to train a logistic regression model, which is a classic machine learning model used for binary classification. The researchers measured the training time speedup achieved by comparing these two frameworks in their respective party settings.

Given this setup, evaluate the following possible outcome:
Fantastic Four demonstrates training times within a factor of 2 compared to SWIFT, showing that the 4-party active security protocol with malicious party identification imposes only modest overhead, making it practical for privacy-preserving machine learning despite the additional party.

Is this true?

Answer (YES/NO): NO